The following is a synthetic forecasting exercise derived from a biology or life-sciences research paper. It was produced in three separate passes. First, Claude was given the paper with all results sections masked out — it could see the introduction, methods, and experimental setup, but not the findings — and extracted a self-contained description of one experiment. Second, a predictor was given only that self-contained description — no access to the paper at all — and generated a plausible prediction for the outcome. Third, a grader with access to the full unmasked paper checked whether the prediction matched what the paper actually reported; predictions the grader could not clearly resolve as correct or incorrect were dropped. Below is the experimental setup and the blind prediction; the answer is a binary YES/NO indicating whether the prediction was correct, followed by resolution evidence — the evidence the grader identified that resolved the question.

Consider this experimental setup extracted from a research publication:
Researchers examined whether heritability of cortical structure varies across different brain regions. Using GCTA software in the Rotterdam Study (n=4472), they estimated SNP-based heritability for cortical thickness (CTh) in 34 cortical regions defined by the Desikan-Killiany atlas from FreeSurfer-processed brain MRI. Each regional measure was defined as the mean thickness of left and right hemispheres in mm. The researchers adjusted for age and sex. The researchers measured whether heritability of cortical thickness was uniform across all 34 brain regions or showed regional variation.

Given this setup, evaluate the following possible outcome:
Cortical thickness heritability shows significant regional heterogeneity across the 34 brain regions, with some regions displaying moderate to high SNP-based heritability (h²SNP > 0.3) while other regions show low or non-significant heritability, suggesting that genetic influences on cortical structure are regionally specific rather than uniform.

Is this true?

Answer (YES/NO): NO